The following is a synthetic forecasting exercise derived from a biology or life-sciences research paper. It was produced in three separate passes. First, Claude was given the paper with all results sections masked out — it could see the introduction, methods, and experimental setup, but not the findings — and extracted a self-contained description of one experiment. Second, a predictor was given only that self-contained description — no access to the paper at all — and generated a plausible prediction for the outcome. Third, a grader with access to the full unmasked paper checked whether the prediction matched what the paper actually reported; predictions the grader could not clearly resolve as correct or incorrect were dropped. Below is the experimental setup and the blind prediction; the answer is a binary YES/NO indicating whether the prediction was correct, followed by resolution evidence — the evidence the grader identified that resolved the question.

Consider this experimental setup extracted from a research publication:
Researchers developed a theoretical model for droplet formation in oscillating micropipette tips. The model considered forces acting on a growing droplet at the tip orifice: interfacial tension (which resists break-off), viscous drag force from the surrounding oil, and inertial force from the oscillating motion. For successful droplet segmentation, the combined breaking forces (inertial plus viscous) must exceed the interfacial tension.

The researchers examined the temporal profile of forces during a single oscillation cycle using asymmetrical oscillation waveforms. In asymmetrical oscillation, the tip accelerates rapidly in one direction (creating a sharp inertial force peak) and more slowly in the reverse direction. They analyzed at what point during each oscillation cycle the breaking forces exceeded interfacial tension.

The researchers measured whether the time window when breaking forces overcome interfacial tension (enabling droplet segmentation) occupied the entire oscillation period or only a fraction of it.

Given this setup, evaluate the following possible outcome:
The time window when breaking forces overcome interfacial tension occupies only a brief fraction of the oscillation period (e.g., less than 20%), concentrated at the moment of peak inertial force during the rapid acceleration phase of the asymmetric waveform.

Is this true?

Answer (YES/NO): YES